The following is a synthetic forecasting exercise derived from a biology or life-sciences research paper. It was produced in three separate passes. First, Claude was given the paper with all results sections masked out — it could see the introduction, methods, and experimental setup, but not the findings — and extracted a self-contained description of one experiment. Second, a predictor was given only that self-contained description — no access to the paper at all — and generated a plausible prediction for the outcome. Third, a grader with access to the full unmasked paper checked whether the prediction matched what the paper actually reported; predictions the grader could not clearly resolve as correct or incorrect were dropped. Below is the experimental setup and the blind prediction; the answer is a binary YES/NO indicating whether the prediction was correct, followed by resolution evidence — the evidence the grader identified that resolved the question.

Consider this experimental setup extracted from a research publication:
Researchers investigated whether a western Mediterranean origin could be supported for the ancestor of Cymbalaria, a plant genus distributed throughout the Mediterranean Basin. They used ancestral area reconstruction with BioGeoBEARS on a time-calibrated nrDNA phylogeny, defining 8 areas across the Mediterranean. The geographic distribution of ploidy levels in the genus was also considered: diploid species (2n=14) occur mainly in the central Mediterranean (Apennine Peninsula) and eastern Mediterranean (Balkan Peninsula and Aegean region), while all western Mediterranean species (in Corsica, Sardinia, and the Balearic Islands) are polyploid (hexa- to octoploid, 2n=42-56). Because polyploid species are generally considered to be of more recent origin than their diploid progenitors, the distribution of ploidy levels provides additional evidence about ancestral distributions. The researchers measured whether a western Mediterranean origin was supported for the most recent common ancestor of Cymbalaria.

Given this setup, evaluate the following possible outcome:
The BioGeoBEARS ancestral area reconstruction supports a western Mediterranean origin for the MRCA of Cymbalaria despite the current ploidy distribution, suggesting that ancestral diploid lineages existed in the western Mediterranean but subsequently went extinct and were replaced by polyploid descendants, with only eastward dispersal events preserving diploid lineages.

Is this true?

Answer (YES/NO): NO